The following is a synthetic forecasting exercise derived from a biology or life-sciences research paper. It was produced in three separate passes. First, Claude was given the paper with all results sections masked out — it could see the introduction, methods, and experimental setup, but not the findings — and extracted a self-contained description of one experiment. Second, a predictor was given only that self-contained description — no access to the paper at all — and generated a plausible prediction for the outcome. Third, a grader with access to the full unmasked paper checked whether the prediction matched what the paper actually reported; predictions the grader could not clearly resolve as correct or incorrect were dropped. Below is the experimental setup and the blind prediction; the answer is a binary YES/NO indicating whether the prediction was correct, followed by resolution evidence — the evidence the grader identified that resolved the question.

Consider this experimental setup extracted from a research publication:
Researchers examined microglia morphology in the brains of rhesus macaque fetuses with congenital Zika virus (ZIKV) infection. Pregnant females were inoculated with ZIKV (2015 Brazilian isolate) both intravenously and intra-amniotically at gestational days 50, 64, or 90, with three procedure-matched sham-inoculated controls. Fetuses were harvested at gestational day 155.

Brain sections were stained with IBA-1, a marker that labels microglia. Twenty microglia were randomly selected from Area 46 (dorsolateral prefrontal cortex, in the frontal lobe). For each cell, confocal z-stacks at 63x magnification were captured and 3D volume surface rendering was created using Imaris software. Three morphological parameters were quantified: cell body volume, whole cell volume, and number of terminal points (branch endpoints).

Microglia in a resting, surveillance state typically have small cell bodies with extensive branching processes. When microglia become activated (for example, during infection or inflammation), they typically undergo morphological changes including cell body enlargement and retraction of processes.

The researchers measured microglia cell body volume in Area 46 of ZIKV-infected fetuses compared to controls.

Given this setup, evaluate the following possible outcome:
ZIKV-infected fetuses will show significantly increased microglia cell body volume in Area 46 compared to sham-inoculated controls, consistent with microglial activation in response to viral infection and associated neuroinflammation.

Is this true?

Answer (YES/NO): NO